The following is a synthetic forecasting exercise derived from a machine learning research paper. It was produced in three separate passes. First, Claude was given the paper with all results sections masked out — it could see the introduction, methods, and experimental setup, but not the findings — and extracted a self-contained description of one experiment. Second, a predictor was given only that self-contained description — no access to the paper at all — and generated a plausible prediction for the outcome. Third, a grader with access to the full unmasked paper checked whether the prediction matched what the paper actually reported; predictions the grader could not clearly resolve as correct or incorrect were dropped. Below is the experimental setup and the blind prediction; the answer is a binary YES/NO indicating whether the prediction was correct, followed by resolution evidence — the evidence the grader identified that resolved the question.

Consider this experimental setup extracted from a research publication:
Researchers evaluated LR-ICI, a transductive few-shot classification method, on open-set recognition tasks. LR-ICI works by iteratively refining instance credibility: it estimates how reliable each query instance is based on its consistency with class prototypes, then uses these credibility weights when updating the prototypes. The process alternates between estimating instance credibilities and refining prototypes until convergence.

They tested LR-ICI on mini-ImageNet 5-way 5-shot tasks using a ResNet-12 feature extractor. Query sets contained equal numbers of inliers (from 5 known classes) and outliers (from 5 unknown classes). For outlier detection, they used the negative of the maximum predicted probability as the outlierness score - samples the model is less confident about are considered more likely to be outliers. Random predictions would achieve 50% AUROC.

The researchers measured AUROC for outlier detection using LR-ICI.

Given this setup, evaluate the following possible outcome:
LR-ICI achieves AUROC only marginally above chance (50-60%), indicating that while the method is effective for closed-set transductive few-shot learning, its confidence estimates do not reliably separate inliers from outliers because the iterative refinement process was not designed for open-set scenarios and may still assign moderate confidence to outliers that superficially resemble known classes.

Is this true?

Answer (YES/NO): NO